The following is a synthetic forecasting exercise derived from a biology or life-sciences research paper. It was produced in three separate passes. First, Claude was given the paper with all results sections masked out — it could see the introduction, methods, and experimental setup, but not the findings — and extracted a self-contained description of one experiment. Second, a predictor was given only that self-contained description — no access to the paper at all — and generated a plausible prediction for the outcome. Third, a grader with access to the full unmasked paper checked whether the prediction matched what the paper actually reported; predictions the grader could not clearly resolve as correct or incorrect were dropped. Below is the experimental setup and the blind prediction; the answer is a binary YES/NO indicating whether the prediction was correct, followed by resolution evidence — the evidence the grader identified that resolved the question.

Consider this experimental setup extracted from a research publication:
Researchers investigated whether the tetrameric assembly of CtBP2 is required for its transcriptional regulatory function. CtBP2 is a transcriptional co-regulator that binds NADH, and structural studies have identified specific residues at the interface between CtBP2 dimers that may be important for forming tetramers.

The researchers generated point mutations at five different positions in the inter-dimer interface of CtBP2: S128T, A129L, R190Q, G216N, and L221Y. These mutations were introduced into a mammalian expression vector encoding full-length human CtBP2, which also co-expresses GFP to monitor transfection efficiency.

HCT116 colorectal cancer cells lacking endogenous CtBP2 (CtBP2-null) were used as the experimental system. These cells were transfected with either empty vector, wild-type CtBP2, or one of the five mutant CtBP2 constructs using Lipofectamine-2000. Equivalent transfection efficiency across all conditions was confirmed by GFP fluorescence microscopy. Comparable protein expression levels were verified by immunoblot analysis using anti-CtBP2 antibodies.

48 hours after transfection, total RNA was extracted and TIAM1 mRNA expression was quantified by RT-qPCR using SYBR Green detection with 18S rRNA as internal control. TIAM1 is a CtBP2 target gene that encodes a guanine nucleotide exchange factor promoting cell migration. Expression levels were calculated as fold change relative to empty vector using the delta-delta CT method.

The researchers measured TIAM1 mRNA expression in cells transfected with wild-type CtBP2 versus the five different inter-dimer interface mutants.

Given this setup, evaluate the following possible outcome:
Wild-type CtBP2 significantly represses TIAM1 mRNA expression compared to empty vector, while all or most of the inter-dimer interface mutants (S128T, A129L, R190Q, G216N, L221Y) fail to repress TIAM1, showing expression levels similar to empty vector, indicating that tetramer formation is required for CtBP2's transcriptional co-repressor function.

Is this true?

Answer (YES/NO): NO